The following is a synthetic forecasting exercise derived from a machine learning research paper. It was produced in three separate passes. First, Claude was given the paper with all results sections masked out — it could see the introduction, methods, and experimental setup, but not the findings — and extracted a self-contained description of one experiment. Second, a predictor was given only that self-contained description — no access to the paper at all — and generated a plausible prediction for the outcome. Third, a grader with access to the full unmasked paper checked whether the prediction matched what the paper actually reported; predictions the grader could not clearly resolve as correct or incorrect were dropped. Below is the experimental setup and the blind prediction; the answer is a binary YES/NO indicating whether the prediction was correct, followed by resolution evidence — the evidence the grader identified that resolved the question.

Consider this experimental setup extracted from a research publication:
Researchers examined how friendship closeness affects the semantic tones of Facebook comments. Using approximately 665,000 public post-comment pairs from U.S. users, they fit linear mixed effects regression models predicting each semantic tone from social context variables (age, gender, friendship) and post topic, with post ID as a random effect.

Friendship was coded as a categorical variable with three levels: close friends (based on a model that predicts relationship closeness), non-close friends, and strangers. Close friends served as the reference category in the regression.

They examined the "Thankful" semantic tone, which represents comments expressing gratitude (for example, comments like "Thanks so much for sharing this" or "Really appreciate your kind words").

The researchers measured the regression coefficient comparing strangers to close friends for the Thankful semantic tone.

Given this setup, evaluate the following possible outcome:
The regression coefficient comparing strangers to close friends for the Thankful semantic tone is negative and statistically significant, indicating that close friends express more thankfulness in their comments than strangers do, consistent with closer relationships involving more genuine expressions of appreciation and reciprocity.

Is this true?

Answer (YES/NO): NO